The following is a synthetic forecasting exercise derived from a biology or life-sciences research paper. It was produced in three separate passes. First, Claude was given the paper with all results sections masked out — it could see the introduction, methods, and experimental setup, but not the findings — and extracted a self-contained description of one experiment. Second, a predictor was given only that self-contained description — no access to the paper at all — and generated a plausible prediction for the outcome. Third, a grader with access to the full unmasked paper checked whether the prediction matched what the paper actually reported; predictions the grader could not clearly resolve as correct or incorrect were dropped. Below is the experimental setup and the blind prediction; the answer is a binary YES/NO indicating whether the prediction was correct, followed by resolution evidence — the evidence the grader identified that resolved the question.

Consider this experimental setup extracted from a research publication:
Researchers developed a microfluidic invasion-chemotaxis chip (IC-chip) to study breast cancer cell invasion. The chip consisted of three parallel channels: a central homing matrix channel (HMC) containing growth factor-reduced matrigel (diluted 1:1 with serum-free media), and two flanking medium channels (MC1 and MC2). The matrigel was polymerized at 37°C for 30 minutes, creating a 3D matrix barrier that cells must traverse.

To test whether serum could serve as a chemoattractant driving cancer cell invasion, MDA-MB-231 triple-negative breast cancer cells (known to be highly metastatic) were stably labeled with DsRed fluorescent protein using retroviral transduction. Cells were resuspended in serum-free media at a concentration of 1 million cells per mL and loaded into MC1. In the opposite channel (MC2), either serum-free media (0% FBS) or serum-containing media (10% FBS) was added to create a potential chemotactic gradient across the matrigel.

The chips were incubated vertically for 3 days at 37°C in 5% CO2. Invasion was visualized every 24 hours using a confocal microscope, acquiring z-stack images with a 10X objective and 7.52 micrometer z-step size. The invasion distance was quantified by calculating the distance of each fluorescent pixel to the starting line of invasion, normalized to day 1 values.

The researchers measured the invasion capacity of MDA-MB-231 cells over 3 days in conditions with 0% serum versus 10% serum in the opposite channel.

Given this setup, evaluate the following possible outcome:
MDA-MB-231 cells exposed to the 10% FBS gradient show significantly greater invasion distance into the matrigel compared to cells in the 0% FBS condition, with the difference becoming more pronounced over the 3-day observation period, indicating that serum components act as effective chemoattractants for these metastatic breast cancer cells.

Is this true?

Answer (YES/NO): YES